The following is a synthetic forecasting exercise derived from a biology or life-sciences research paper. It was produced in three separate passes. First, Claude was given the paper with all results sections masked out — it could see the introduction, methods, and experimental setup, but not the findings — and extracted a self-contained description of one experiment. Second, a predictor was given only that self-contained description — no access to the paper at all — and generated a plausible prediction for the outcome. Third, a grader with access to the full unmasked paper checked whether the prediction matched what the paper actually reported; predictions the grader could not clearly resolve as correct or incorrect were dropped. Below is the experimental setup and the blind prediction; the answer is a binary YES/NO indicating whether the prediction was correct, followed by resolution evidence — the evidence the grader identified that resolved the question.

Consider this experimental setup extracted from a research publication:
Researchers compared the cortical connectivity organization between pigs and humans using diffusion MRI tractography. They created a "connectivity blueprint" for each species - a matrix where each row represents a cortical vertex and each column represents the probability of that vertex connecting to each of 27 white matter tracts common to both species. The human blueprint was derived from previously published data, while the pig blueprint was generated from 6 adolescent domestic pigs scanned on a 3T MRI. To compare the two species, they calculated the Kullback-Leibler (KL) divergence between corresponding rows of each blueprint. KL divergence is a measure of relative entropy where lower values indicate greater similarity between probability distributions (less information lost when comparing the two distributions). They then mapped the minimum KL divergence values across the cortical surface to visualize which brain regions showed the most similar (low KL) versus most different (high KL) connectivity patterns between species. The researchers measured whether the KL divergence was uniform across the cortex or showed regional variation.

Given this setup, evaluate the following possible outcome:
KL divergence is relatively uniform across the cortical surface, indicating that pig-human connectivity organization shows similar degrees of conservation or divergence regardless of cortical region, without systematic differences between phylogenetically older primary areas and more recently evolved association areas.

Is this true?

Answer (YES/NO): NO